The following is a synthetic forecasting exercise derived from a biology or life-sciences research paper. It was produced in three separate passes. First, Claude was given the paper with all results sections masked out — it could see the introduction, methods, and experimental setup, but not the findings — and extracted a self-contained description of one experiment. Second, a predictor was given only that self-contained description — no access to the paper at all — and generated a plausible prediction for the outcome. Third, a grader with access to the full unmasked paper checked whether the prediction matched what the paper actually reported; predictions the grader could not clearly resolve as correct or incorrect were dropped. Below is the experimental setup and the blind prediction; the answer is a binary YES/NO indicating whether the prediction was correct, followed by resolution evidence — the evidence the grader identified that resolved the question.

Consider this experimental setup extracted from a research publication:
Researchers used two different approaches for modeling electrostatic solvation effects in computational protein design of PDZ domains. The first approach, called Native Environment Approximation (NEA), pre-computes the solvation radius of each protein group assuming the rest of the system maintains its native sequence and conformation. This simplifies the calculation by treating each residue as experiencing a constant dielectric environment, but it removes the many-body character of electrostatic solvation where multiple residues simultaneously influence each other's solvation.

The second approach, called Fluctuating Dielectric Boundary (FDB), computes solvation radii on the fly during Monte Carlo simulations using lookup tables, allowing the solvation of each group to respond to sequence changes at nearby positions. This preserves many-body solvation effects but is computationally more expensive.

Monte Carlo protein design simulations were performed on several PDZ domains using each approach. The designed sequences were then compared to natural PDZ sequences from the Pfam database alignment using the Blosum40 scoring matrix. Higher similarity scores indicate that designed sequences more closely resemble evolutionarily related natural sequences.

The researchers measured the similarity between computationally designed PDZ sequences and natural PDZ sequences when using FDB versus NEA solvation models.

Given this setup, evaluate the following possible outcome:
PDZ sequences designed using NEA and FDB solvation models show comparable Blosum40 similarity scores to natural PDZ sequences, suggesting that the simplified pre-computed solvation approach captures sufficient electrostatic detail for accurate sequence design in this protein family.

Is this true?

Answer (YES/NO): NO